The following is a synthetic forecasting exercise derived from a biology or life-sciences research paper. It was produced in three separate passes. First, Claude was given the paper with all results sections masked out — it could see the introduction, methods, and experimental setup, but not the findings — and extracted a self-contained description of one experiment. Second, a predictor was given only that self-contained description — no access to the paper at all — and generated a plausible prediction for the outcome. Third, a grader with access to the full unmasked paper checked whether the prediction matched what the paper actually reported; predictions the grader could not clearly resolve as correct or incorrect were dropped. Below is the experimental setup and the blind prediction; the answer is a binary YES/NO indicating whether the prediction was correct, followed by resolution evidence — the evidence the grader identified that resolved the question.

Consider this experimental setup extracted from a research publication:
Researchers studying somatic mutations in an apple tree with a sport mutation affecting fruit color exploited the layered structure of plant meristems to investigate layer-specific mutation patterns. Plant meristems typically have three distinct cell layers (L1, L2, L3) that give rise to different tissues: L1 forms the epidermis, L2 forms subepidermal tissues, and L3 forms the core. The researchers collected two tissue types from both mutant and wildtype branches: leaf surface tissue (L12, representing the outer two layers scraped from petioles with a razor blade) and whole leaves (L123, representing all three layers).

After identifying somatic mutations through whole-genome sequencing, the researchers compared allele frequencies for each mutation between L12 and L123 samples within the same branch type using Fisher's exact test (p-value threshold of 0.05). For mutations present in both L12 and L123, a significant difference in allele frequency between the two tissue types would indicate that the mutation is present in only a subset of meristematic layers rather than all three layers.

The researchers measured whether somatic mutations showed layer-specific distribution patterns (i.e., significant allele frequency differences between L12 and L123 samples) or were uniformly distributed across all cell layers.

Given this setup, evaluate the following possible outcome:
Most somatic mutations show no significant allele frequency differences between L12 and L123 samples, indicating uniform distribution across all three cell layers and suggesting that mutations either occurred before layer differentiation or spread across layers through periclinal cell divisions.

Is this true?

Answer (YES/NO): NO